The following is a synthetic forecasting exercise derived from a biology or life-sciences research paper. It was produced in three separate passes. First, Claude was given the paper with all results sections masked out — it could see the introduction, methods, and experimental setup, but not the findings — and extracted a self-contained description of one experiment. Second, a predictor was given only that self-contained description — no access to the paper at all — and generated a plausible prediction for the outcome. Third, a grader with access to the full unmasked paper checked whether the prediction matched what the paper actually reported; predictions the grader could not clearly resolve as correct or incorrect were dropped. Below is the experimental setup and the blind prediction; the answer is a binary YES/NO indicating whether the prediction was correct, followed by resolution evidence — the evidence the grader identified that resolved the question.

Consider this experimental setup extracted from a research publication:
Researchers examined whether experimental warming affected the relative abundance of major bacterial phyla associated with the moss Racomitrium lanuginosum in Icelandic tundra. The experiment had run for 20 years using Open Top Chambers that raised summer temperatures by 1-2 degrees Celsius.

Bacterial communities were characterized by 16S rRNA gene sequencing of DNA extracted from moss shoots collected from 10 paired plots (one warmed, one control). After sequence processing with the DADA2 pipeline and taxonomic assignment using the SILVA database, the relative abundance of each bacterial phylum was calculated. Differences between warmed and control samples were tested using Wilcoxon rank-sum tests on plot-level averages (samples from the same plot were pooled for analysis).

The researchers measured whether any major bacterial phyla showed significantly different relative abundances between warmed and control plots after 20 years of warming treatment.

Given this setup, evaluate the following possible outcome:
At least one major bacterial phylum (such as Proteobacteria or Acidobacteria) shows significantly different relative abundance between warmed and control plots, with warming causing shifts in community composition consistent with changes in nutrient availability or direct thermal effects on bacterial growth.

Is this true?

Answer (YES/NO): YES